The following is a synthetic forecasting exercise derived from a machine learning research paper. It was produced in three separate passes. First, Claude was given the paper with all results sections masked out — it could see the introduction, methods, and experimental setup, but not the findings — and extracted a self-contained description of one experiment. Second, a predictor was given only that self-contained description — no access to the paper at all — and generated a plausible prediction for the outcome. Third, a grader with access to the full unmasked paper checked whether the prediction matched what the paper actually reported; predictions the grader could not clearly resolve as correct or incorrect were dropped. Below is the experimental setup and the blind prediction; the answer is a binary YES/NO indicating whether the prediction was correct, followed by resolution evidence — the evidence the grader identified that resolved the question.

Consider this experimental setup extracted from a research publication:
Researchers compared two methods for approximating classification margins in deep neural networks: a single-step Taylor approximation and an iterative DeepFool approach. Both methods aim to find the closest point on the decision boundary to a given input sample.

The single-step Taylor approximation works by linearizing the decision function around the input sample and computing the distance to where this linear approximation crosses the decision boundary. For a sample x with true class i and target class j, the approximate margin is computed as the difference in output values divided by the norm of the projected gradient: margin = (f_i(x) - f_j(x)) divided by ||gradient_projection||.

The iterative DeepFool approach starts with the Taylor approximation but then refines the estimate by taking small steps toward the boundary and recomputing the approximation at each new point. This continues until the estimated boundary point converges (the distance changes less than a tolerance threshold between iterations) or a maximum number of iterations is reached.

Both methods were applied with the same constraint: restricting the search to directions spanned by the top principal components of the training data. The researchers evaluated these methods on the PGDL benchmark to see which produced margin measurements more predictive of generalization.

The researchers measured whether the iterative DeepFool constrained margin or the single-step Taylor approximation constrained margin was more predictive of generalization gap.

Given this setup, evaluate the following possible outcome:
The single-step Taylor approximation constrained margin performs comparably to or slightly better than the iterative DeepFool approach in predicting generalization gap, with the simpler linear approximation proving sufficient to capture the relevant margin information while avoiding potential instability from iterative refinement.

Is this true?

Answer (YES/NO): NO